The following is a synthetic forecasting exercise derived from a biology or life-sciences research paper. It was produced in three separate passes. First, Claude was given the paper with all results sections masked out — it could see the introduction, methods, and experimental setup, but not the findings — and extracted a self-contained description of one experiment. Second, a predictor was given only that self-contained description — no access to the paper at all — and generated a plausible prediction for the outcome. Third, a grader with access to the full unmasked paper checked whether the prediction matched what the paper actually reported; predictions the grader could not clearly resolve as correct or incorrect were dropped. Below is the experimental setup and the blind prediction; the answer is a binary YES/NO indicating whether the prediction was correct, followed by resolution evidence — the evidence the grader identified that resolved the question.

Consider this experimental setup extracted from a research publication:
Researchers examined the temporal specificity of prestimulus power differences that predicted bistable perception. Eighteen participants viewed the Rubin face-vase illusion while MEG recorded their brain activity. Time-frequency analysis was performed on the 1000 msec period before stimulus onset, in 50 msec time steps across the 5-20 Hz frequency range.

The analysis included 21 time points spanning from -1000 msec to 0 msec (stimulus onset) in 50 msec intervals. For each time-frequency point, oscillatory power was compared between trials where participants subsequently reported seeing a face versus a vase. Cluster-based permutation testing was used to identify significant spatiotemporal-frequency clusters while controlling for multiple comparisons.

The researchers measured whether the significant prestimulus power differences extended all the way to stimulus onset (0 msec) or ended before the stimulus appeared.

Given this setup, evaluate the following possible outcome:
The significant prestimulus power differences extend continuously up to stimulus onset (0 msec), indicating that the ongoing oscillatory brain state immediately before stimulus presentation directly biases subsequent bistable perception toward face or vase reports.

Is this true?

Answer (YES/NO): NO